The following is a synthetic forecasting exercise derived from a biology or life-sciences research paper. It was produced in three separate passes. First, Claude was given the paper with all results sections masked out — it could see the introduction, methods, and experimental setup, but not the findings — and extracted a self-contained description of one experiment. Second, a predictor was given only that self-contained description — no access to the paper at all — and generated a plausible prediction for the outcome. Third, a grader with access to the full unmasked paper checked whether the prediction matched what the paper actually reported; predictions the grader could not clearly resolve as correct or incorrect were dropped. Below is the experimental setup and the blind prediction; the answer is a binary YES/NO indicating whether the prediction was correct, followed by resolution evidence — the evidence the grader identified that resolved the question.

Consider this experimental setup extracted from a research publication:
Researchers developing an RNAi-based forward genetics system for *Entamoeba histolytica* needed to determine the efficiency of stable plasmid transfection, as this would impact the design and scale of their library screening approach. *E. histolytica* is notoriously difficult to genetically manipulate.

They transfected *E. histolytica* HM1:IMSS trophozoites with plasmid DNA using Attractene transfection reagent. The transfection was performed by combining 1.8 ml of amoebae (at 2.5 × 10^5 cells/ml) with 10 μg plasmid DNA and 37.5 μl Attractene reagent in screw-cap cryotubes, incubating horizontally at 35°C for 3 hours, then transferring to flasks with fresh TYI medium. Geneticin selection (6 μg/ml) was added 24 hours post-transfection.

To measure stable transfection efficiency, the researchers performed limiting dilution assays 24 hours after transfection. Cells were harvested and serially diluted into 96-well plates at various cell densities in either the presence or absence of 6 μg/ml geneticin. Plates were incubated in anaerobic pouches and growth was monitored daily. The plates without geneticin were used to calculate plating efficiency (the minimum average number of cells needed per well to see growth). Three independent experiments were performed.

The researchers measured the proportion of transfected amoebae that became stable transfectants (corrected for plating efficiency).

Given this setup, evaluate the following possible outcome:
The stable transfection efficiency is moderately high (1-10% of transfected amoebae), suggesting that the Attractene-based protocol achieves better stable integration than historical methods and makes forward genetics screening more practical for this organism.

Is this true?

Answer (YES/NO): NO